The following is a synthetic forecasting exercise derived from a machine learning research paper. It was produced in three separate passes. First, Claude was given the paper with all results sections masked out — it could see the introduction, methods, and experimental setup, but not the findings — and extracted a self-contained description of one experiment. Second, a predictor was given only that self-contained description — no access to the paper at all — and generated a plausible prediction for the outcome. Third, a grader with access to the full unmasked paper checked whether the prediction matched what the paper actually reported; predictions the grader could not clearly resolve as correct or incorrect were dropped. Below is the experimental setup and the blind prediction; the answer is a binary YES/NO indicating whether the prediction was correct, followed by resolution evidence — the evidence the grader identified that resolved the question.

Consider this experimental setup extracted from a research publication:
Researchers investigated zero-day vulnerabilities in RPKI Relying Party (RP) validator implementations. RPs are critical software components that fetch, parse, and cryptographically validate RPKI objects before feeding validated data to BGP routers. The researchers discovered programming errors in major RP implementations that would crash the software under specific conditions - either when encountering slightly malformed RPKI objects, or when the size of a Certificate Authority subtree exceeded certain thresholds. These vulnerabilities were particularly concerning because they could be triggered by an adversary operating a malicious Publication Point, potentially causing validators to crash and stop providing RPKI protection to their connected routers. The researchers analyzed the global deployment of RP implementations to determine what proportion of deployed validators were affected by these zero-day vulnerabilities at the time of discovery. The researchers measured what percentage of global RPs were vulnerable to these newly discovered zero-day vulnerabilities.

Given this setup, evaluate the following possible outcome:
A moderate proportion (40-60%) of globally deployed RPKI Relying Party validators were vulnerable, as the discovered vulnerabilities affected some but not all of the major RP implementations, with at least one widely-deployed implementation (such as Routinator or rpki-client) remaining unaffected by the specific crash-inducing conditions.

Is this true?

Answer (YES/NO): NO